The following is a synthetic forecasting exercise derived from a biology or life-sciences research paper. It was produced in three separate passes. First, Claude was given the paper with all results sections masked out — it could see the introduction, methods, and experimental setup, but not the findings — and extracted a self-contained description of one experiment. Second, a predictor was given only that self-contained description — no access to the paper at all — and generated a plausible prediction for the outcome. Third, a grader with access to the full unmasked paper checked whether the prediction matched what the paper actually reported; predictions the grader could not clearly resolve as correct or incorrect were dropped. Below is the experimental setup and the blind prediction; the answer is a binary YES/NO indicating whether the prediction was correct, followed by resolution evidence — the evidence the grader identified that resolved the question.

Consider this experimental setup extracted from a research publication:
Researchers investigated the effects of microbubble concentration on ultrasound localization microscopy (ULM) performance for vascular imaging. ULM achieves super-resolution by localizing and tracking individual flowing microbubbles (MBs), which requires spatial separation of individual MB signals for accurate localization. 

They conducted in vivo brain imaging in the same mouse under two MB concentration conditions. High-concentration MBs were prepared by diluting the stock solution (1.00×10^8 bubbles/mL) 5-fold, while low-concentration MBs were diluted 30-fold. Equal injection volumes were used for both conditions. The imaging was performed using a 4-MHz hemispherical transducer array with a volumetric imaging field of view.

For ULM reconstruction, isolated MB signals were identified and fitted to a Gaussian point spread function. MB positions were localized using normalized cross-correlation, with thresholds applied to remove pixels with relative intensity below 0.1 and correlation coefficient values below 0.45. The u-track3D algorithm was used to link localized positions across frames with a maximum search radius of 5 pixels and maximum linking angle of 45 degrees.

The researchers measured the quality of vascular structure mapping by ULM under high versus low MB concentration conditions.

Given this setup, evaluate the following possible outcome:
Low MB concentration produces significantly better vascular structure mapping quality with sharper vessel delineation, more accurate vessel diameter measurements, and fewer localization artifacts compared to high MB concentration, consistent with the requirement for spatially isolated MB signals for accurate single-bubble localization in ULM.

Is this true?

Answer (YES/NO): YES